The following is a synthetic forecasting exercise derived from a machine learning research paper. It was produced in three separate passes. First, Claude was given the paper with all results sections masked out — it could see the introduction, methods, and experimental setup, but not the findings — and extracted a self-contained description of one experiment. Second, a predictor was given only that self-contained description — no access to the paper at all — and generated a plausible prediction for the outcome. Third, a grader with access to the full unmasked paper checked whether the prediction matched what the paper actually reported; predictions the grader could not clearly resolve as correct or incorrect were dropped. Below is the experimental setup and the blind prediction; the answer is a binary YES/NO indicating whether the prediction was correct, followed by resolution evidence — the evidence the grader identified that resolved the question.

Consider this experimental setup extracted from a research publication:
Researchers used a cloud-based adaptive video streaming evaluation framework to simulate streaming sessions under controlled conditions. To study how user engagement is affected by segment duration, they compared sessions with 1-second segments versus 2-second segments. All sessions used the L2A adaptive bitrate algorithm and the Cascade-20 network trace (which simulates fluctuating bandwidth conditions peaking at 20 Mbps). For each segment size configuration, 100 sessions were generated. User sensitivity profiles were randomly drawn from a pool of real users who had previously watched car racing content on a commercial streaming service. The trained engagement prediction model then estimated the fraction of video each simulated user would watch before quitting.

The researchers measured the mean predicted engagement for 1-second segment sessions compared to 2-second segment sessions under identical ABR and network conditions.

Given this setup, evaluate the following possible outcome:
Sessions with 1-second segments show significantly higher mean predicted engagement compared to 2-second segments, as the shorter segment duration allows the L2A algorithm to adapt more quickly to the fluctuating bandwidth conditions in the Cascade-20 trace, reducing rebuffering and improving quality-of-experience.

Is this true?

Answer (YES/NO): YES